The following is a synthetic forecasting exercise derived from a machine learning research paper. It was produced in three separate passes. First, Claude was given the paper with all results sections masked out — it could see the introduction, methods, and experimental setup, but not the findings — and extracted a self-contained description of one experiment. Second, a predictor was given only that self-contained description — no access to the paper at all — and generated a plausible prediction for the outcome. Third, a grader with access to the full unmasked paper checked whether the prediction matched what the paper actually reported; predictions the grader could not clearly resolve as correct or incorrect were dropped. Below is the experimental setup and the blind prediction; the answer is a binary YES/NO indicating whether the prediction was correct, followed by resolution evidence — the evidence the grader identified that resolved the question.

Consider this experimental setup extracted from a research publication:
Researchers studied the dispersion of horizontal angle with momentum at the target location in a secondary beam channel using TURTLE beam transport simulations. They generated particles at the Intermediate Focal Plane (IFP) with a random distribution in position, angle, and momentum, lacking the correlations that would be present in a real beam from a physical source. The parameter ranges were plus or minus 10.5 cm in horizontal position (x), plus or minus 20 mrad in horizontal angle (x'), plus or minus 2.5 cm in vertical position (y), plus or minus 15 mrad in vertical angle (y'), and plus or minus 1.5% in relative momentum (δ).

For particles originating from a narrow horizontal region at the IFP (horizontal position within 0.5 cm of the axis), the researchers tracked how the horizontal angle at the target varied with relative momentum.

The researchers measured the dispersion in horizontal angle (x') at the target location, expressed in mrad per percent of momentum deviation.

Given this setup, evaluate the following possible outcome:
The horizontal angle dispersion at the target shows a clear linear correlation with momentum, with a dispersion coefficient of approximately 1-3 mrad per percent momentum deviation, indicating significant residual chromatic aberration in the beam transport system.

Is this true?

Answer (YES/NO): NO